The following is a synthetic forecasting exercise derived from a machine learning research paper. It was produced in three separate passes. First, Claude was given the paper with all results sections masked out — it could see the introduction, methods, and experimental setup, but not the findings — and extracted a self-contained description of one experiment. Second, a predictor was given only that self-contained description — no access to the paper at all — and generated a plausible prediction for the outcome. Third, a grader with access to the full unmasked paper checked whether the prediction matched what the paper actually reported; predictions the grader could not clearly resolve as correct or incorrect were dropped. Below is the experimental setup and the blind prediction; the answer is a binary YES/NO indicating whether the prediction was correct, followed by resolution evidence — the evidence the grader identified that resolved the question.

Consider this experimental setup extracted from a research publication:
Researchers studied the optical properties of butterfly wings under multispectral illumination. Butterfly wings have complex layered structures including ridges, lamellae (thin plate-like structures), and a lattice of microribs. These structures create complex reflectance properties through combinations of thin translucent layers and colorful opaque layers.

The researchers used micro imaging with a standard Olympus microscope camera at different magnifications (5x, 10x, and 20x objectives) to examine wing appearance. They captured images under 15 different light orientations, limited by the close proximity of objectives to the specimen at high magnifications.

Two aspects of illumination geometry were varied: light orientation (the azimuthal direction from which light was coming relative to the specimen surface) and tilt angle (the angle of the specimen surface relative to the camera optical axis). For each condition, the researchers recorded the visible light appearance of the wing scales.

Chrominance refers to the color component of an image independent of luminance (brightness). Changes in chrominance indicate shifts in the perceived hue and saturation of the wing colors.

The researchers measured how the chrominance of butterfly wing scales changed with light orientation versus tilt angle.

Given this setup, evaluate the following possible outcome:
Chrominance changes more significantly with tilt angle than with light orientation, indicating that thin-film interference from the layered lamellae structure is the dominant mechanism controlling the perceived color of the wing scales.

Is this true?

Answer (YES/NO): NO